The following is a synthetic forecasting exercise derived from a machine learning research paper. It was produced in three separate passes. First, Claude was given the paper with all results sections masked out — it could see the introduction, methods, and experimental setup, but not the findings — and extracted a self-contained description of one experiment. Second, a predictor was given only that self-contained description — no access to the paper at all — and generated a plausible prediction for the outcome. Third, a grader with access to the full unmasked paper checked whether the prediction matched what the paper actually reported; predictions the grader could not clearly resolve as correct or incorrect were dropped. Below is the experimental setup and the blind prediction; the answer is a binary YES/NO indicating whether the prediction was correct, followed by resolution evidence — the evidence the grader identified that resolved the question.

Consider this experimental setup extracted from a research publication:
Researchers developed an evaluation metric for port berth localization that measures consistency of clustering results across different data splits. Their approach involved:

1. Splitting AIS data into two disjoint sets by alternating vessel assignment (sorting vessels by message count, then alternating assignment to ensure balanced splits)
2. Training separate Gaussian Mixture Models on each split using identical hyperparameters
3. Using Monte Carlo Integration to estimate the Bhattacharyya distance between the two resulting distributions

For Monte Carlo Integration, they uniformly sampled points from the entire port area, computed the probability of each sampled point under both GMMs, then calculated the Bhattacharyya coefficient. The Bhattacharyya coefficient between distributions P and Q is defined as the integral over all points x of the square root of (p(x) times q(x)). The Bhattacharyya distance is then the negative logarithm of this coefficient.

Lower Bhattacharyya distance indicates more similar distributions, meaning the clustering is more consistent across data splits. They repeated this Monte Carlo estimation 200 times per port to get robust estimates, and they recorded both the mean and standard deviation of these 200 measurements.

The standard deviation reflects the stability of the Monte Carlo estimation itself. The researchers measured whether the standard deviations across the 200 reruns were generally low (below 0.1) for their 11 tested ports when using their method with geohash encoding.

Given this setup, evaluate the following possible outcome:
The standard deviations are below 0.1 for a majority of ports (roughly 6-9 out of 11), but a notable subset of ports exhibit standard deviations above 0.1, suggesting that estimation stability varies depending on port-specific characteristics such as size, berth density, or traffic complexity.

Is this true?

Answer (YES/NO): YES